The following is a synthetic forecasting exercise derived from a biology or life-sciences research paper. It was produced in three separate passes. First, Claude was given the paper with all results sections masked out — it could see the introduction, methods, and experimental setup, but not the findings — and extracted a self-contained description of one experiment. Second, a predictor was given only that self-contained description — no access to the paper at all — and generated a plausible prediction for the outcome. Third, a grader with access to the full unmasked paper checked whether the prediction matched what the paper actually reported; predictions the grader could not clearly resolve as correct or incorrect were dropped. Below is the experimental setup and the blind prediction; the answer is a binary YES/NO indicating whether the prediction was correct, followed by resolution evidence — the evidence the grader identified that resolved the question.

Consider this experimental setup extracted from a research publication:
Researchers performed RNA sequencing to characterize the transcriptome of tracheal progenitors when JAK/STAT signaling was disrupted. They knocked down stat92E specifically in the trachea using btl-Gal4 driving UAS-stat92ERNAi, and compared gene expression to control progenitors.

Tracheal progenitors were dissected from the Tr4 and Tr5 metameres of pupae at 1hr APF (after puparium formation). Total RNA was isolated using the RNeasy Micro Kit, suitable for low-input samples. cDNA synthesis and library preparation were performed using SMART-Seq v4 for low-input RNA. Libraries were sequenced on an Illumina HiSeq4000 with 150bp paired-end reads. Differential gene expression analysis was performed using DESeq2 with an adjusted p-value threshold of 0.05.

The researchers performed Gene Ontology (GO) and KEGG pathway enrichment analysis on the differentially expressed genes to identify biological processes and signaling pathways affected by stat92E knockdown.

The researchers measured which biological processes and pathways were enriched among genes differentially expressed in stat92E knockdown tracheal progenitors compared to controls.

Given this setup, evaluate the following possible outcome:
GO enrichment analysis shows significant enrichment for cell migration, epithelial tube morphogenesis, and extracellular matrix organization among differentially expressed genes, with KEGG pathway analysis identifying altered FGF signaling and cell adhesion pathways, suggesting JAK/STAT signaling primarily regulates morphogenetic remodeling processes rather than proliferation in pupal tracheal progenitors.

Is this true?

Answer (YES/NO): NO